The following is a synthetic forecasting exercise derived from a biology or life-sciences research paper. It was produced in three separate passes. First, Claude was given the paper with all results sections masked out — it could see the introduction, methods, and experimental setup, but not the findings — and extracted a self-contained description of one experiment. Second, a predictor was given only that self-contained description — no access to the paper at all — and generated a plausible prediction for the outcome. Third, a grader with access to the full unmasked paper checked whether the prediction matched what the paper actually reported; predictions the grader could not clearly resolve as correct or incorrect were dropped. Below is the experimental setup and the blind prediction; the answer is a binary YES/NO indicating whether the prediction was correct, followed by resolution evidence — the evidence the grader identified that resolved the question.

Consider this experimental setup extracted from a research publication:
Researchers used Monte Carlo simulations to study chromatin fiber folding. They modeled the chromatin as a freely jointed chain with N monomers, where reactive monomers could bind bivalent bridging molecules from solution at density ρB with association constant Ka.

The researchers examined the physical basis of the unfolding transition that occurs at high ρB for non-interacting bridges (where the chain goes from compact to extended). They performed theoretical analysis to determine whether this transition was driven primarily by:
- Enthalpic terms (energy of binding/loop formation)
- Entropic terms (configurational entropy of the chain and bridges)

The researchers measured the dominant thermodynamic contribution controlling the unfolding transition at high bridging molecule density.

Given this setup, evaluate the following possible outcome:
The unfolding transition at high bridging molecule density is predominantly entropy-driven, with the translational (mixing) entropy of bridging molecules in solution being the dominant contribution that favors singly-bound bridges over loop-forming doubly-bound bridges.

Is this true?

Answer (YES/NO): NO